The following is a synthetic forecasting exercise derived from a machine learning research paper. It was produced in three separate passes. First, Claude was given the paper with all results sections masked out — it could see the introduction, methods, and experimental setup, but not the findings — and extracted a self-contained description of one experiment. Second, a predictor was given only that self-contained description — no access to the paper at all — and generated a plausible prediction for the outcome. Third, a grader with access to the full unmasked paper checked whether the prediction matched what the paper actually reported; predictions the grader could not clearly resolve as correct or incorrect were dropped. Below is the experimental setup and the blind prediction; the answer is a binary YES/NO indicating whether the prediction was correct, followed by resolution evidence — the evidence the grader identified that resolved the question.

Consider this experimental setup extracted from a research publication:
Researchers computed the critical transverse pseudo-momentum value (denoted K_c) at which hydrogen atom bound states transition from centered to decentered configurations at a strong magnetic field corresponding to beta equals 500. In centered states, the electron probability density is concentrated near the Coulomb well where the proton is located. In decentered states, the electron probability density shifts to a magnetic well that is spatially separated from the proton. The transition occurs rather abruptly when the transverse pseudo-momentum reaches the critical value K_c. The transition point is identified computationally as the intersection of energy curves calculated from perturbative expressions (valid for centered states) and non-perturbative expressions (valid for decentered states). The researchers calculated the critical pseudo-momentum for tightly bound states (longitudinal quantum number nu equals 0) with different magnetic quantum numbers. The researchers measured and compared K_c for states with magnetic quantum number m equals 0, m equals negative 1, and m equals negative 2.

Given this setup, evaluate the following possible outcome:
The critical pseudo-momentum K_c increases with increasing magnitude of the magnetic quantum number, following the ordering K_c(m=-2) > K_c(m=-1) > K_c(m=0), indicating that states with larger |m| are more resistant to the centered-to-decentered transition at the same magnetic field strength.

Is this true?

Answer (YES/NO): NO